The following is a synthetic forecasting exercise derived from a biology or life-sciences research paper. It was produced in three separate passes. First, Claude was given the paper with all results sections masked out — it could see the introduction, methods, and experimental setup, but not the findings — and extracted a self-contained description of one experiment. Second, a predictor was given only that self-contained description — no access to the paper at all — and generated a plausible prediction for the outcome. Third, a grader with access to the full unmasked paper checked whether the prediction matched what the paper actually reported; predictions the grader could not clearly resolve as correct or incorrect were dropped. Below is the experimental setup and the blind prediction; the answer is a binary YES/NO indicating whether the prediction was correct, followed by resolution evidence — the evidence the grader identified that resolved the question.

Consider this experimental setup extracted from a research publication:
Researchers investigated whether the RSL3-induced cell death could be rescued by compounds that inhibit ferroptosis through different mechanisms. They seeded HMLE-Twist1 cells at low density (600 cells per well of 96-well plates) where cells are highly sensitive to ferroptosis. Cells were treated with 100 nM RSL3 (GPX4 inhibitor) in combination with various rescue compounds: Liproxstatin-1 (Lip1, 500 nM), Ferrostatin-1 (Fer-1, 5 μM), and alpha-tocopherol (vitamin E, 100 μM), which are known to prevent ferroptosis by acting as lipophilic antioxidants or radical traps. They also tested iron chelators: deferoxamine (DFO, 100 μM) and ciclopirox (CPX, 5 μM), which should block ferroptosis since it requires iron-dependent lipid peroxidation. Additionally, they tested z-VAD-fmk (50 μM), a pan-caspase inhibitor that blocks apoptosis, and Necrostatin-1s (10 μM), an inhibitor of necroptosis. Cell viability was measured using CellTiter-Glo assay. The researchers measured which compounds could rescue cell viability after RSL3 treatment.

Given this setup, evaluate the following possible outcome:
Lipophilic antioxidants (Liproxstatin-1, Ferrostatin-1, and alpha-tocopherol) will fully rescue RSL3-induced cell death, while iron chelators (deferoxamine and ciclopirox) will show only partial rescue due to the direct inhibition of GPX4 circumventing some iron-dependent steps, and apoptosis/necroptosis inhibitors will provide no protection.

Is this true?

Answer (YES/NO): NO